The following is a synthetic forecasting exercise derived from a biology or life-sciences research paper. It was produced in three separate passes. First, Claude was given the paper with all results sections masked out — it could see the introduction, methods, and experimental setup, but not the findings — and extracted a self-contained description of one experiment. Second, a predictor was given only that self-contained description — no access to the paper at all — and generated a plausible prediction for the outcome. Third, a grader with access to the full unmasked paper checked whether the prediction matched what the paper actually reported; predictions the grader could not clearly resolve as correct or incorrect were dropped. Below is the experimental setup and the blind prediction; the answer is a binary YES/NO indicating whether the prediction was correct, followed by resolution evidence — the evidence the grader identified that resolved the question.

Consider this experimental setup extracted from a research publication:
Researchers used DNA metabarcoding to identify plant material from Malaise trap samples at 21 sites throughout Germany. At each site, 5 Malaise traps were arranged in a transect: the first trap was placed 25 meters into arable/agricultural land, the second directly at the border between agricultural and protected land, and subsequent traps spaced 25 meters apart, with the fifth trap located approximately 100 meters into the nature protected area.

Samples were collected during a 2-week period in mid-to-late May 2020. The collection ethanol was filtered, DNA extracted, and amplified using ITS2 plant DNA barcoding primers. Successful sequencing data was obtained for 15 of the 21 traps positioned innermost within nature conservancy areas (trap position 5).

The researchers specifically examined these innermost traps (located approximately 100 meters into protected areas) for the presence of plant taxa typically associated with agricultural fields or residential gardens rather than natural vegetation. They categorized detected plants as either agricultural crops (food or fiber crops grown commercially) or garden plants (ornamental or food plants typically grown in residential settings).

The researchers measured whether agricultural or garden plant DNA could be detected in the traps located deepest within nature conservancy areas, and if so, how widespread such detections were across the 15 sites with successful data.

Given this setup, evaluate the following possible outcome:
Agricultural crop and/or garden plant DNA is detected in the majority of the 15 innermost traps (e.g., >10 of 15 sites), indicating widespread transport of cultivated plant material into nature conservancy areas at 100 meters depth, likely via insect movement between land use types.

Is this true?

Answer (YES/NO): YES